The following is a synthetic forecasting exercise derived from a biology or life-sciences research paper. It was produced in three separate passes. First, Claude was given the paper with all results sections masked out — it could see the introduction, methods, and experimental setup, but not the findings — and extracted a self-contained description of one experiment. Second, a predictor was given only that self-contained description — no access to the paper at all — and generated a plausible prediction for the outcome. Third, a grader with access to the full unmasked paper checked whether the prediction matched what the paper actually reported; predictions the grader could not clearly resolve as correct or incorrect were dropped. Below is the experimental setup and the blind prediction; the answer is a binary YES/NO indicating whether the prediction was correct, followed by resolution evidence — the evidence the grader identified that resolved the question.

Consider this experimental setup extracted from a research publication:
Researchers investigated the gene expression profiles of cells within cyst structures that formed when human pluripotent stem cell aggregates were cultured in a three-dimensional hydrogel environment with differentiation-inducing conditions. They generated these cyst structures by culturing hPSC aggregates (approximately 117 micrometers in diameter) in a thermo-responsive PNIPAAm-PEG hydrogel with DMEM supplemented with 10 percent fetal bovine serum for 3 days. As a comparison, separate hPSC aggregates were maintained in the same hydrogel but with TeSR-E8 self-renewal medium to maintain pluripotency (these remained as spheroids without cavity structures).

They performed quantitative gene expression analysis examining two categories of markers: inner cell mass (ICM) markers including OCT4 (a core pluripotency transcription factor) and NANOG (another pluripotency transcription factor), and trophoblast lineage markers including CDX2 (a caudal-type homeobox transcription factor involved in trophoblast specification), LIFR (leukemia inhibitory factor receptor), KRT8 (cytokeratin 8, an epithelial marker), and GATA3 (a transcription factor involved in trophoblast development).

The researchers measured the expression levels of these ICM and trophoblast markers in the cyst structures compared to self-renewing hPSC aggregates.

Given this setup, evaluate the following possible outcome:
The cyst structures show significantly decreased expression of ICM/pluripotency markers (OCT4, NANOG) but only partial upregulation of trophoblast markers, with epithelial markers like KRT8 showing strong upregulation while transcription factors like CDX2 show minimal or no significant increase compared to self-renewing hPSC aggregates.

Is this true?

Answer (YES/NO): NO